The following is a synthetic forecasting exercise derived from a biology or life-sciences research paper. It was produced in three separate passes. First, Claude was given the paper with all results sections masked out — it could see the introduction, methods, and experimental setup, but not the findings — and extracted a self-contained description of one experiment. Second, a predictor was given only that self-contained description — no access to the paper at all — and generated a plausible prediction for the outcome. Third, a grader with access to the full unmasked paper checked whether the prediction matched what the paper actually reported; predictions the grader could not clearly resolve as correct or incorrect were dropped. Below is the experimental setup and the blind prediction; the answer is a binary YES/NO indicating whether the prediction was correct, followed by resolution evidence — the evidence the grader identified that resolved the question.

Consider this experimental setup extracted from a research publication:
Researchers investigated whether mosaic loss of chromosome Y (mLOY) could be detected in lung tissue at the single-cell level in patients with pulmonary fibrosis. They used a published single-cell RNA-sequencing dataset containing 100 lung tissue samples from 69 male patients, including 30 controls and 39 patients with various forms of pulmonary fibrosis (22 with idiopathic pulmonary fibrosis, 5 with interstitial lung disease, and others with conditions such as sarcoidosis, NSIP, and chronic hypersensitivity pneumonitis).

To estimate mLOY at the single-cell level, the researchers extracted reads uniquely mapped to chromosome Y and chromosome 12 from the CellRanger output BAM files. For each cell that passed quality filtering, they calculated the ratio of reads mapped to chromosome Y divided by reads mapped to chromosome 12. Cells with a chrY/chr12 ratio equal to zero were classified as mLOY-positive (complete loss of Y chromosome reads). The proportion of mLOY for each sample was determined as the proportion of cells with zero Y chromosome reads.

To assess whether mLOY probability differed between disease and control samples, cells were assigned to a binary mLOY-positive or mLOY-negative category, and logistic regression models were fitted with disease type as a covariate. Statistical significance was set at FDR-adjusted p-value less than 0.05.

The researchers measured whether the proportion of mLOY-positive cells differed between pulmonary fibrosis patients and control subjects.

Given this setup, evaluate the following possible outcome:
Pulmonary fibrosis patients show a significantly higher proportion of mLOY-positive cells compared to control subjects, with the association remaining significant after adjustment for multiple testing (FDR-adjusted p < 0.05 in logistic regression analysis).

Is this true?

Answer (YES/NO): YES